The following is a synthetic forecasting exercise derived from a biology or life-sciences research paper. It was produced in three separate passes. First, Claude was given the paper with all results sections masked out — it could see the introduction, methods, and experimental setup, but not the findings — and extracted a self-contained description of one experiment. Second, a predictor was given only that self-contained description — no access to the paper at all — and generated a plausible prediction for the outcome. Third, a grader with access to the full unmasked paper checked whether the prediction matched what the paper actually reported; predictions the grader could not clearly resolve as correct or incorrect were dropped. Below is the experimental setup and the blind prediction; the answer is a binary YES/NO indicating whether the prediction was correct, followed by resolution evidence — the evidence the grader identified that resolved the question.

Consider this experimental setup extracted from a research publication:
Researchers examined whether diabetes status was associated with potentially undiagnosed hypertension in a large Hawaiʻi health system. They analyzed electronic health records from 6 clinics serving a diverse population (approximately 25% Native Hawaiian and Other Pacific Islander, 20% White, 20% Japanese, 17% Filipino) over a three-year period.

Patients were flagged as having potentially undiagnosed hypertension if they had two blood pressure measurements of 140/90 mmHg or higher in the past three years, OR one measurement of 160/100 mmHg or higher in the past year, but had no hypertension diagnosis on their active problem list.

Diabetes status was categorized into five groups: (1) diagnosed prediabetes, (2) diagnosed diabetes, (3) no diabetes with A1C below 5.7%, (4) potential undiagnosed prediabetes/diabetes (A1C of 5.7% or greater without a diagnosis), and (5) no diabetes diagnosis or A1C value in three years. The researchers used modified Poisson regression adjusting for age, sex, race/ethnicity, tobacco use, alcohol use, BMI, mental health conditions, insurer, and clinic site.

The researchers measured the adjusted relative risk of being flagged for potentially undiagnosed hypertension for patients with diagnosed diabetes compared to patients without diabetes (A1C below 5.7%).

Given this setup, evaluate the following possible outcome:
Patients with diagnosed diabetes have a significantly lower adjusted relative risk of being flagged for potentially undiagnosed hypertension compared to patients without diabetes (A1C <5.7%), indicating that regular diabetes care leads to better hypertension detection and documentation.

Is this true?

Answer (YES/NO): YES